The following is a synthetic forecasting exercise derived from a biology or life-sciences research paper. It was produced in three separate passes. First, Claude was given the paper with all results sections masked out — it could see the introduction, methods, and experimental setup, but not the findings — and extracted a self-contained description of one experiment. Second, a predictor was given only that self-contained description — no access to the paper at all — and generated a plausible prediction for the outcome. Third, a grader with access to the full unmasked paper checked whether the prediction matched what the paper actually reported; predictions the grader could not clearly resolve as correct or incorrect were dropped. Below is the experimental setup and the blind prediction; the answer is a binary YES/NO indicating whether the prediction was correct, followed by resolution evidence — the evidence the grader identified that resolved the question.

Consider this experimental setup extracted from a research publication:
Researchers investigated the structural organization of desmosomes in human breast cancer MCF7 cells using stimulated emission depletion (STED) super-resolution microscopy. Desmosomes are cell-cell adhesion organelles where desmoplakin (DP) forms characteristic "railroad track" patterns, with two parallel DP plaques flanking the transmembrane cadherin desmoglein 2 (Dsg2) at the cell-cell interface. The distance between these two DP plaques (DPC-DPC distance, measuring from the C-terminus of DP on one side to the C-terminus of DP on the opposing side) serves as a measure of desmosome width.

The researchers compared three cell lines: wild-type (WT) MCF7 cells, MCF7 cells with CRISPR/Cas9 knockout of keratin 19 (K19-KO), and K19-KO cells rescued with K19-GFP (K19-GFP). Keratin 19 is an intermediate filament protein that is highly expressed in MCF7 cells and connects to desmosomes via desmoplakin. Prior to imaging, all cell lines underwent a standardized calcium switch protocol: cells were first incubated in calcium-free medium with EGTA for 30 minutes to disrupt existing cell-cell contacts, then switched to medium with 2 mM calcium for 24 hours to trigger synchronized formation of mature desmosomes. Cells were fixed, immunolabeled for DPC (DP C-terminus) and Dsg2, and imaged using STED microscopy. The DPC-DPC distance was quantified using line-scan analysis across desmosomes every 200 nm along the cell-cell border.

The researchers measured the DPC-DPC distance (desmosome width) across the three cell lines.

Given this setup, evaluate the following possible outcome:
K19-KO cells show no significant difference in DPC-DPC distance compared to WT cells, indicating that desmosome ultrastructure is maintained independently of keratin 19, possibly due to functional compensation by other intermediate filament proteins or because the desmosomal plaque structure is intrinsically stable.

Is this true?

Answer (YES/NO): NO